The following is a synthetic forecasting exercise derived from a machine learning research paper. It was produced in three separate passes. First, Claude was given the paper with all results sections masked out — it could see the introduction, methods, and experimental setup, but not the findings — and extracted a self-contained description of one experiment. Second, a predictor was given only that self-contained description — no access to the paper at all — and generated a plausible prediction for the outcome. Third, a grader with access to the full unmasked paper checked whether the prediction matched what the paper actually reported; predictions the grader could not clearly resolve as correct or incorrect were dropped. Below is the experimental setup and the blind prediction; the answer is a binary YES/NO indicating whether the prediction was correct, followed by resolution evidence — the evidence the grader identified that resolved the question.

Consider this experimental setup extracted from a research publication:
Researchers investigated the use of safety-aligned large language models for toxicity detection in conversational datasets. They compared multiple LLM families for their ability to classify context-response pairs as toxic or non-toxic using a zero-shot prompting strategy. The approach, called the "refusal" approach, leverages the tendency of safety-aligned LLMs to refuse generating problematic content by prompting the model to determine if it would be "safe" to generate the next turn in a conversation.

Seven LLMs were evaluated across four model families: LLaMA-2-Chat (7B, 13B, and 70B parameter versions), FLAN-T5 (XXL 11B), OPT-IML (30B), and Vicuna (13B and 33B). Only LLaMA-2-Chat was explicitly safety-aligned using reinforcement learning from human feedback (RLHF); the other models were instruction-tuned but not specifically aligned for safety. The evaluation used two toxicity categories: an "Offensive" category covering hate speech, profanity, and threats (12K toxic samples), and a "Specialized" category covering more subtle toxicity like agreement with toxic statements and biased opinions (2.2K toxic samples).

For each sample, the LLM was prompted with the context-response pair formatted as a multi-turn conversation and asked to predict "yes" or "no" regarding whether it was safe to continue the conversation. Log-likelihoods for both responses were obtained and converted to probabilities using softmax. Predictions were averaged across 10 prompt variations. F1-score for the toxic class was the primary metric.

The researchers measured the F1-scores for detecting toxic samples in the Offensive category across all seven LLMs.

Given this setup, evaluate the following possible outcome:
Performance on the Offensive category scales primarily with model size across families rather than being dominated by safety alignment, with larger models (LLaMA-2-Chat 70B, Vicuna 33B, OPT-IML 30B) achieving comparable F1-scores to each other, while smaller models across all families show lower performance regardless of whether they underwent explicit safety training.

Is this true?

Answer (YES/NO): NO